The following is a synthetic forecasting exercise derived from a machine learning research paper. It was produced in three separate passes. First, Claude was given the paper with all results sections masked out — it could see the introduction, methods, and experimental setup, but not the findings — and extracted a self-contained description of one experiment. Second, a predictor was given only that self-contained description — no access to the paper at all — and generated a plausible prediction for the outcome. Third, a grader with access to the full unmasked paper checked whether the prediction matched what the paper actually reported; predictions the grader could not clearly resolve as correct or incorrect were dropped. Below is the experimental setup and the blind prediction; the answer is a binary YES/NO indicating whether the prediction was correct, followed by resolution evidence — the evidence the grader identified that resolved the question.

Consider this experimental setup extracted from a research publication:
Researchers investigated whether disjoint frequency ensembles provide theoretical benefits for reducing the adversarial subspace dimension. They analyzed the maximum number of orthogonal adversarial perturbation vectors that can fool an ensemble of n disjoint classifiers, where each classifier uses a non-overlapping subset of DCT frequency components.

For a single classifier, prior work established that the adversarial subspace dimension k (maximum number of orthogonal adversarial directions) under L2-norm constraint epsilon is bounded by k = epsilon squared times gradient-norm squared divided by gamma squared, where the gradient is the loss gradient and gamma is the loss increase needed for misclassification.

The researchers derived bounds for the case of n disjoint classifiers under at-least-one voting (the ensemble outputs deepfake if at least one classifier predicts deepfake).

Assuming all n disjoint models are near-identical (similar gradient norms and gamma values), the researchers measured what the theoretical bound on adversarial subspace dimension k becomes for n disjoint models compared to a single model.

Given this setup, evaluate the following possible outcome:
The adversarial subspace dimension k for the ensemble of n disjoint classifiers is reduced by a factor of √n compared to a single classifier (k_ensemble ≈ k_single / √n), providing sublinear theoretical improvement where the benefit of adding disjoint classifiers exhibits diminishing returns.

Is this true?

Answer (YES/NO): NO